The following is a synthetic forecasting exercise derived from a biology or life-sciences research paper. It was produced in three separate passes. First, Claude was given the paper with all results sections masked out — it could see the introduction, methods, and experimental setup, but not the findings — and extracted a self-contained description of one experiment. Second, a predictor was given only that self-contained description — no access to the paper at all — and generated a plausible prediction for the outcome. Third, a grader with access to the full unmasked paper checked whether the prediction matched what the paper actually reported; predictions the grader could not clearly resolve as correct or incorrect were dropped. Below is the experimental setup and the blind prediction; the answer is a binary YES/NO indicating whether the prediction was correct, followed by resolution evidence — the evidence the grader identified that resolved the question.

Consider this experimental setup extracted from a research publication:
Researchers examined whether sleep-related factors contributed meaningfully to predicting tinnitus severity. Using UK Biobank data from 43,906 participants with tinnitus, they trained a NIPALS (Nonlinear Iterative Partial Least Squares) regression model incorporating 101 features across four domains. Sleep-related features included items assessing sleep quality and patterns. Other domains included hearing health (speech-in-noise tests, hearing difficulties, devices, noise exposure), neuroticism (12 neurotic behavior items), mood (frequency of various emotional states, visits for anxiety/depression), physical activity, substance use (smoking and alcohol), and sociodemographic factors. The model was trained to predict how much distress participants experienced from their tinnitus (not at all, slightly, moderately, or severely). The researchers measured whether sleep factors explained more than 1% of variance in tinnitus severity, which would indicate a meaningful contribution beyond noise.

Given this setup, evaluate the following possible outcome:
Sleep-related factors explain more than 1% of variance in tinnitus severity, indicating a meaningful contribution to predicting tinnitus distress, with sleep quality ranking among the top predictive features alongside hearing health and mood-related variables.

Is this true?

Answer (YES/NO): YES